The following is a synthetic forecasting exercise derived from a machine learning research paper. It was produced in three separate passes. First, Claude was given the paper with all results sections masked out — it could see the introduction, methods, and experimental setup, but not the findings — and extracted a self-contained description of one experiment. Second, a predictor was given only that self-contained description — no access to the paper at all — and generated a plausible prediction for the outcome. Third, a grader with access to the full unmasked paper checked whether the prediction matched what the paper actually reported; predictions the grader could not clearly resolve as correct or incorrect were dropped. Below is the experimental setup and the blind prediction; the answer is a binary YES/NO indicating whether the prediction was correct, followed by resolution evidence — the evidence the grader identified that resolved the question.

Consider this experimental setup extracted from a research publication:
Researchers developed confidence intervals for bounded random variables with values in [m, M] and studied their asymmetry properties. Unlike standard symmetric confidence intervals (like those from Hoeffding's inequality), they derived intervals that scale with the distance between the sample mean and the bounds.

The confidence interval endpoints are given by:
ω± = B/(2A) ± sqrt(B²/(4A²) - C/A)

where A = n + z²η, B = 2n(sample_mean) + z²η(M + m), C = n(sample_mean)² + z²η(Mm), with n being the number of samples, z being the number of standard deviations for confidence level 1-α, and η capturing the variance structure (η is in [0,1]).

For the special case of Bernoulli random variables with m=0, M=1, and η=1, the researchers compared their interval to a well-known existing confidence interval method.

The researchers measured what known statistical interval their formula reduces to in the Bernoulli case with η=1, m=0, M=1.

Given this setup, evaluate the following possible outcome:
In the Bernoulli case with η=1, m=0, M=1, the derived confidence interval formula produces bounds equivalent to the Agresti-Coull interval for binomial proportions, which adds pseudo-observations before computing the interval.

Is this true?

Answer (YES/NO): NO